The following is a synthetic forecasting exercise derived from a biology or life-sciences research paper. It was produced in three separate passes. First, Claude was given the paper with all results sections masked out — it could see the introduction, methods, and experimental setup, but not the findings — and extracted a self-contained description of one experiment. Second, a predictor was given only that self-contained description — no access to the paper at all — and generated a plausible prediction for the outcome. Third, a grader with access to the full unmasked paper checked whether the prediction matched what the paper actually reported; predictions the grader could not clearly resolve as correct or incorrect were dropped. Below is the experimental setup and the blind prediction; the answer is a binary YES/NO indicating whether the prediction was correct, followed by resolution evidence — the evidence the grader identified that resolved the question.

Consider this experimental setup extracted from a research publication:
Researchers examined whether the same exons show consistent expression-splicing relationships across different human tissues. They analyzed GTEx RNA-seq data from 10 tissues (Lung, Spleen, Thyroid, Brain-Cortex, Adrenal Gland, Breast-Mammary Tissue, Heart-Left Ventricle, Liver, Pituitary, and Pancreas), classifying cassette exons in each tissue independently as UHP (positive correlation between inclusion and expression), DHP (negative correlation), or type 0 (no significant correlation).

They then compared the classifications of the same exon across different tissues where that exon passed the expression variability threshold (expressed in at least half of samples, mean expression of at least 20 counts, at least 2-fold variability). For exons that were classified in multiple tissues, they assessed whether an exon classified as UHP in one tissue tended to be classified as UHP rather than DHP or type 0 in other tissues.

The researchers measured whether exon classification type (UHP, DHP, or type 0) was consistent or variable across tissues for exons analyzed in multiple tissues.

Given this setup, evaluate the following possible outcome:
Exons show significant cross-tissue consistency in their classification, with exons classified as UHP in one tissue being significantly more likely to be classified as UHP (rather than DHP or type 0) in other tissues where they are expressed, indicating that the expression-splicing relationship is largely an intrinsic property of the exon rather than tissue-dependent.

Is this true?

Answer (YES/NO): YES